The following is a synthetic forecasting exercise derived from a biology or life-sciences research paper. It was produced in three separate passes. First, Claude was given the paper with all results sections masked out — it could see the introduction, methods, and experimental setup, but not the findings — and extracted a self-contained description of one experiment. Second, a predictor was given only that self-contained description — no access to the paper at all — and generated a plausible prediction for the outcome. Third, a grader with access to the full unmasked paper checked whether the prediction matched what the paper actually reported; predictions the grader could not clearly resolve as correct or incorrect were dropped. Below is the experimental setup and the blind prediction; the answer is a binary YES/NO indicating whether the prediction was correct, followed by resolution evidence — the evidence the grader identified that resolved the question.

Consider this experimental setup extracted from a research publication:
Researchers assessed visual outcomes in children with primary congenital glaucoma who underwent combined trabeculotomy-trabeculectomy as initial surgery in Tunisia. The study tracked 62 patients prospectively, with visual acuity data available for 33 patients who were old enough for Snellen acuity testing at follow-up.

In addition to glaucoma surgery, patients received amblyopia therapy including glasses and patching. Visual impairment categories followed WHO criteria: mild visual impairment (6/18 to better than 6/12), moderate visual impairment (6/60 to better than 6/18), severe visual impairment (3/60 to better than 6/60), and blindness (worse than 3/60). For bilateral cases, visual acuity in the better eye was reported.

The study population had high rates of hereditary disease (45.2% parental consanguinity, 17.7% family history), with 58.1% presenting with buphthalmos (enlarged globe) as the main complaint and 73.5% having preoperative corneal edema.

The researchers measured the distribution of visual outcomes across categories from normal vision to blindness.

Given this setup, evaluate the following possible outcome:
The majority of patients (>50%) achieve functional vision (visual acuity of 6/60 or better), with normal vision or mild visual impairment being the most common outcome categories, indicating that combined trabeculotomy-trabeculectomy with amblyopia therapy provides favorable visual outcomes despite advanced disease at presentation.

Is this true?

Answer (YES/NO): NO